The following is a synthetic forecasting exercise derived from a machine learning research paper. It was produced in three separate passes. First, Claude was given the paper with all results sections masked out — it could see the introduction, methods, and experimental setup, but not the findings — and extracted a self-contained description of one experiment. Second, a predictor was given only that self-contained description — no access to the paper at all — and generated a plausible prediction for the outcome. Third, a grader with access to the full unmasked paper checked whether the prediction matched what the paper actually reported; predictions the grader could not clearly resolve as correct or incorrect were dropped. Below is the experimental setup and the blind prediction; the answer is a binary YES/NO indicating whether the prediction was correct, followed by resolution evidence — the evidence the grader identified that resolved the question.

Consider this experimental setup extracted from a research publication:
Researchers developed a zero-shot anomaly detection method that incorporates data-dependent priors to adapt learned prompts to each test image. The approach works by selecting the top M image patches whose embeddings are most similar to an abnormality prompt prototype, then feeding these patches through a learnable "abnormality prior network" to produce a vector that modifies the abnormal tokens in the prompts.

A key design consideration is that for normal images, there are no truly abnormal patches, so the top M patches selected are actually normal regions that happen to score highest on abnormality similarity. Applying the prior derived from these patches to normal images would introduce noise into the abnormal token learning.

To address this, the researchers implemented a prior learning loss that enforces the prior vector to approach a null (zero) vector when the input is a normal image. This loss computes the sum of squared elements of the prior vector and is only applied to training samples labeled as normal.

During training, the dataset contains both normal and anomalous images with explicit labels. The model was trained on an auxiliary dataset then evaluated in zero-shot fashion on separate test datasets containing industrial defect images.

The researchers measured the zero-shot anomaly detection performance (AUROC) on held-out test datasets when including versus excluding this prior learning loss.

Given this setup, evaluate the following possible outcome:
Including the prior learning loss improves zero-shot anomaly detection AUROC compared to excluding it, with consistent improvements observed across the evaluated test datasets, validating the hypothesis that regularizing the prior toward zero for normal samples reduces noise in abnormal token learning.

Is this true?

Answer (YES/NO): YES